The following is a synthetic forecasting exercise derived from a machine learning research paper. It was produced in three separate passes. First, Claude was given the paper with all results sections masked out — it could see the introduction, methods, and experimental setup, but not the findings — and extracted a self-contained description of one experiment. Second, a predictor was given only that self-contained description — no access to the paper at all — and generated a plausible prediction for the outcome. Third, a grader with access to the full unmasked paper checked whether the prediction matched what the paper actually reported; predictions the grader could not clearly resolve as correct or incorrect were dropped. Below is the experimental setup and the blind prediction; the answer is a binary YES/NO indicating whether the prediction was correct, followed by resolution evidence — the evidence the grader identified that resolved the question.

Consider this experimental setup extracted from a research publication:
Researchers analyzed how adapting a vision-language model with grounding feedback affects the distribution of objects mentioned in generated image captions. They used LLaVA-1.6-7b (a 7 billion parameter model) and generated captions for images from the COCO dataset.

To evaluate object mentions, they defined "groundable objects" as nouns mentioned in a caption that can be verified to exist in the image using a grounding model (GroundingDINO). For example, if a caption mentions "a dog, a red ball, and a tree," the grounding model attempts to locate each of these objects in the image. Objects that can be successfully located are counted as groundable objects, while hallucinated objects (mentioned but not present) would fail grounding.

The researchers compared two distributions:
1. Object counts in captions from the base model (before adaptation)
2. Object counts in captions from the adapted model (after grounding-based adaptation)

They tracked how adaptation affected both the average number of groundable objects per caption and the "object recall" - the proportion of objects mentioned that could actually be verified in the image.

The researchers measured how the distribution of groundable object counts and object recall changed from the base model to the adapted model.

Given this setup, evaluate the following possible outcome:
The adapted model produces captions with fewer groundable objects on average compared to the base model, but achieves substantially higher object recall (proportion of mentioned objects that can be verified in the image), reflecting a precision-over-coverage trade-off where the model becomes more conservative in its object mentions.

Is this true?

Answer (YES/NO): YES